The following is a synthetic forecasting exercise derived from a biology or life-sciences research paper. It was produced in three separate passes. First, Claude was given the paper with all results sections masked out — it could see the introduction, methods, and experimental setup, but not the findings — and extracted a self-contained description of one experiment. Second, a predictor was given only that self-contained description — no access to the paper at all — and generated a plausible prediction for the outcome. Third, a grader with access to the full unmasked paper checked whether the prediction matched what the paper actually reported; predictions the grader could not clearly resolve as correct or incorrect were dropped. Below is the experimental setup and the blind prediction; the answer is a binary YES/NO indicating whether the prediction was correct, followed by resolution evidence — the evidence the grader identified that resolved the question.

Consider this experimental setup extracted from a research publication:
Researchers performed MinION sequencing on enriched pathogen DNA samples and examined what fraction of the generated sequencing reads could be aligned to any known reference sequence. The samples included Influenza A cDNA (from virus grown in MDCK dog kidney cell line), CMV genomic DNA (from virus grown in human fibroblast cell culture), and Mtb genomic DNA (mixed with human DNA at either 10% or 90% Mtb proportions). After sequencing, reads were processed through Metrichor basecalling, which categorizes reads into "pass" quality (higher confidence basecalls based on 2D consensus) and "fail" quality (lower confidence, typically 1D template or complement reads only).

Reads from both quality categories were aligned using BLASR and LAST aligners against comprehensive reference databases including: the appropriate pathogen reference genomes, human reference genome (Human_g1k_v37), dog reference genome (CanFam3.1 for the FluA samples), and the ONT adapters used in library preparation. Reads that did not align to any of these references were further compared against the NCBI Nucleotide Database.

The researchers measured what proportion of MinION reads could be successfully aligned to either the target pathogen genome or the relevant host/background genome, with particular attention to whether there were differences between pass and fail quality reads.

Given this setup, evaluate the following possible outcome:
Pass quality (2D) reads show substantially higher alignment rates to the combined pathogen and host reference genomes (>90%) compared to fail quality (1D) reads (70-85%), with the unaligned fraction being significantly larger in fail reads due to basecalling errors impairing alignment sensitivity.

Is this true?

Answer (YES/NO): NO